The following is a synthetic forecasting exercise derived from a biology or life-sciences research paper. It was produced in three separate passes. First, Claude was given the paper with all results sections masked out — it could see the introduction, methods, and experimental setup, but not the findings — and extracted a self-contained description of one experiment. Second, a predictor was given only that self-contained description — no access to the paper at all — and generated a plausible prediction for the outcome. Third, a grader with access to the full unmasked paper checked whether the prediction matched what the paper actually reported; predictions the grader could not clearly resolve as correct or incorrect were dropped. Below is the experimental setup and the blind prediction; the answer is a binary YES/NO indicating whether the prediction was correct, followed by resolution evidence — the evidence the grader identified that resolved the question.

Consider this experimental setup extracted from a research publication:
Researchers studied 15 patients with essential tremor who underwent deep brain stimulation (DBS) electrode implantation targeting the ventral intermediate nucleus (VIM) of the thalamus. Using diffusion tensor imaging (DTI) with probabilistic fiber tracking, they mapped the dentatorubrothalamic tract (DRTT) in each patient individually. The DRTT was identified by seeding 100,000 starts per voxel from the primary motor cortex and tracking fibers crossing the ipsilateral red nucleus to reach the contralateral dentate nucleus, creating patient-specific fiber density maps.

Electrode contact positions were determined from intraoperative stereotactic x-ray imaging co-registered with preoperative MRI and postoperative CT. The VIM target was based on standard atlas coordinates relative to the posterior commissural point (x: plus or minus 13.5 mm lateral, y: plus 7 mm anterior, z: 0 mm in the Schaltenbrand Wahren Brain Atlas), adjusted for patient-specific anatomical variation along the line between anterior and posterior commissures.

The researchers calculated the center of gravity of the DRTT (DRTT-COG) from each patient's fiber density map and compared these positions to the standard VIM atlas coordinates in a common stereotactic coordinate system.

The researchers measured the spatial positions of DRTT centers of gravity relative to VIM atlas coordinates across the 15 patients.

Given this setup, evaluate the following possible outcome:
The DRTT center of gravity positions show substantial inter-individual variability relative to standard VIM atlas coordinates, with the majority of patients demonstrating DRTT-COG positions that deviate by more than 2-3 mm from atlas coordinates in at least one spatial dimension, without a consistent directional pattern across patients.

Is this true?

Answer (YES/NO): NO